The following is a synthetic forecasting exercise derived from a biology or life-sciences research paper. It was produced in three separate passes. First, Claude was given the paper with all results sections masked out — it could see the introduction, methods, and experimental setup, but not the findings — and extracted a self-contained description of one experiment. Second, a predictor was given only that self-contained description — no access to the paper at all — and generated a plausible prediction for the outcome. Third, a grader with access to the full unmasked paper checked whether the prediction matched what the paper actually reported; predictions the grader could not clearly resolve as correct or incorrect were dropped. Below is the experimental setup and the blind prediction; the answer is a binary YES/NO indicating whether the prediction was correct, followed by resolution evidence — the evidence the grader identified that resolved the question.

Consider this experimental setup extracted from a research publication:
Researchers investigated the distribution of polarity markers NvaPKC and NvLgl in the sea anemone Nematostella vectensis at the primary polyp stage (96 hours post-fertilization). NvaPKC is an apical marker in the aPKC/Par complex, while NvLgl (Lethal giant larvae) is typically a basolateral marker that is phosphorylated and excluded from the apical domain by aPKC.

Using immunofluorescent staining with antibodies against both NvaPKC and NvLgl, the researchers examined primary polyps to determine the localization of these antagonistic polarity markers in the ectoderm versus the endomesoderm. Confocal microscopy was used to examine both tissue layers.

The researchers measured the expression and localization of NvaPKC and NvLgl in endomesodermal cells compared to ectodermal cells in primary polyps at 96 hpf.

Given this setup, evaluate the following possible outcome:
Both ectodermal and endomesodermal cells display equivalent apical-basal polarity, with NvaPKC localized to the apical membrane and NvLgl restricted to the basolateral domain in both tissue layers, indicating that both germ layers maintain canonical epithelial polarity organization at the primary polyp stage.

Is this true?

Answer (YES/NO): NO